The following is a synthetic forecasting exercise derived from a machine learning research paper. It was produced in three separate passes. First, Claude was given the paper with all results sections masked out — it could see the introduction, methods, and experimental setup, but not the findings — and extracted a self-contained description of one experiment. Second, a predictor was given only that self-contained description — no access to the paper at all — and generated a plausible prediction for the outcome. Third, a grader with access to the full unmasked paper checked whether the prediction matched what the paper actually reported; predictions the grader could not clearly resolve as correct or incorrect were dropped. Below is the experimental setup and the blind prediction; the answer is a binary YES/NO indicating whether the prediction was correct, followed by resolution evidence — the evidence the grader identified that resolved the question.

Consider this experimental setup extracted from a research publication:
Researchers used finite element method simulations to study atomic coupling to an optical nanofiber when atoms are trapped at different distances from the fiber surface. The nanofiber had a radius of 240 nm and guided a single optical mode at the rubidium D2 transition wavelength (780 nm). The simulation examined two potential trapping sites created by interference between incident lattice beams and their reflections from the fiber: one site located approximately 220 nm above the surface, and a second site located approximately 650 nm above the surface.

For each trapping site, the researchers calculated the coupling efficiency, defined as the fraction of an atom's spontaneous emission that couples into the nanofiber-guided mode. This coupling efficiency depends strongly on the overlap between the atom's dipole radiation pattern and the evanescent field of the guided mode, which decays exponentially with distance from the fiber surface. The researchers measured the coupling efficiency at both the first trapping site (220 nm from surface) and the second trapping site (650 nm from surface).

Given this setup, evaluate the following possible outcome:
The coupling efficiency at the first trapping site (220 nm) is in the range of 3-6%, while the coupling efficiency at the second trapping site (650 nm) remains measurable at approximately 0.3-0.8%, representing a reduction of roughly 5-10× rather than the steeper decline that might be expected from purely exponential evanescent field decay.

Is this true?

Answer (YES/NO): NO